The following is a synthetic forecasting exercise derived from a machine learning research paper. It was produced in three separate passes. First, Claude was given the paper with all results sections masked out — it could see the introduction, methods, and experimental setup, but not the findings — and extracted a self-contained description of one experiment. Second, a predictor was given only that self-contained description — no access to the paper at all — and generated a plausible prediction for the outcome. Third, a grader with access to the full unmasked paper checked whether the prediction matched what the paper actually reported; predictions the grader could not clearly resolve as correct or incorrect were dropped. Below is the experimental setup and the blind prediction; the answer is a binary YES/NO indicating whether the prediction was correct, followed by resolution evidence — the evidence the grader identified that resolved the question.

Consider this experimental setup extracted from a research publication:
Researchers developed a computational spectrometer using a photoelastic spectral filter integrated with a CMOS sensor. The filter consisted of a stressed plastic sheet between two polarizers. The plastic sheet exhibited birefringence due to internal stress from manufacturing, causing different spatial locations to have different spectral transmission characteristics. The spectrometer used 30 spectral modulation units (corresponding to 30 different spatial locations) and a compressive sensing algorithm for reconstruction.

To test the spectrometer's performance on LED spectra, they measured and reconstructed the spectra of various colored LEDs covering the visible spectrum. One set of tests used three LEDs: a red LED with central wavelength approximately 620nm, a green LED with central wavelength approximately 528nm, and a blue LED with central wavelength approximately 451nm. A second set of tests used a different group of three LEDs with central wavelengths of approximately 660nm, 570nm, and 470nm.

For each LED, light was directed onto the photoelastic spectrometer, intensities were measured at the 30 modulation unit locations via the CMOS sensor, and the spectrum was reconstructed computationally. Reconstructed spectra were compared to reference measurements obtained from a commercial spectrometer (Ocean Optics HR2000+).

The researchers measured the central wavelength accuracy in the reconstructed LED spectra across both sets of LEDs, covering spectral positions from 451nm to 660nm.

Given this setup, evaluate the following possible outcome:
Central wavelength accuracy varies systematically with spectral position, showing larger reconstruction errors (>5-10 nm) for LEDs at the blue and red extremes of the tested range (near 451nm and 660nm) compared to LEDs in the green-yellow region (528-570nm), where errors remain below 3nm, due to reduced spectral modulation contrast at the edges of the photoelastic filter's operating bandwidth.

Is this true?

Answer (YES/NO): NO